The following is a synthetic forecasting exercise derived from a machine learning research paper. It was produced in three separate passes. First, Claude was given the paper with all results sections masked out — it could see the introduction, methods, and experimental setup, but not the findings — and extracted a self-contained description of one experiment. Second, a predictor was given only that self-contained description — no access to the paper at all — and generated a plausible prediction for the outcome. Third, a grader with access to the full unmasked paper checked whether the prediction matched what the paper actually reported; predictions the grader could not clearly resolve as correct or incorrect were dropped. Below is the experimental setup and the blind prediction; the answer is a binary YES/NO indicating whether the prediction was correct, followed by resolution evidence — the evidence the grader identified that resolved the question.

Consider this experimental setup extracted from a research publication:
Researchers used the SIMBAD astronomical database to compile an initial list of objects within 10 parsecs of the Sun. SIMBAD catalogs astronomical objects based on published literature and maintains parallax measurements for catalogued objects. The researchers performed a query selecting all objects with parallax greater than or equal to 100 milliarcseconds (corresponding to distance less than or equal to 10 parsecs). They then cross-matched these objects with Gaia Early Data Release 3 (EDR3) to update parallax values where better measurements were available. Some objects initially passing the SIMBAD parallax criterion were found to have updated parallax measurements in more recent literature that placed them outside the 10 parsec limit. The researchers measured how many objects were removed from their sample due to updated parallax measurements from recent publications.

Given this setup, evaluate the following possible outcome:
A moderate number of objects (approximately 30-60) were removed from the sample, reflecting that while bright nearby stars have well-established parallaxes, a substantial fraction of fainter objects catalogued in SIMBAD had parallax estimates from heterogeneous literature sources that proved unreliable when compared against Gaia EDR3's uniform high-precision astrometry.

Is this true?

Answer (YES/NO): NO